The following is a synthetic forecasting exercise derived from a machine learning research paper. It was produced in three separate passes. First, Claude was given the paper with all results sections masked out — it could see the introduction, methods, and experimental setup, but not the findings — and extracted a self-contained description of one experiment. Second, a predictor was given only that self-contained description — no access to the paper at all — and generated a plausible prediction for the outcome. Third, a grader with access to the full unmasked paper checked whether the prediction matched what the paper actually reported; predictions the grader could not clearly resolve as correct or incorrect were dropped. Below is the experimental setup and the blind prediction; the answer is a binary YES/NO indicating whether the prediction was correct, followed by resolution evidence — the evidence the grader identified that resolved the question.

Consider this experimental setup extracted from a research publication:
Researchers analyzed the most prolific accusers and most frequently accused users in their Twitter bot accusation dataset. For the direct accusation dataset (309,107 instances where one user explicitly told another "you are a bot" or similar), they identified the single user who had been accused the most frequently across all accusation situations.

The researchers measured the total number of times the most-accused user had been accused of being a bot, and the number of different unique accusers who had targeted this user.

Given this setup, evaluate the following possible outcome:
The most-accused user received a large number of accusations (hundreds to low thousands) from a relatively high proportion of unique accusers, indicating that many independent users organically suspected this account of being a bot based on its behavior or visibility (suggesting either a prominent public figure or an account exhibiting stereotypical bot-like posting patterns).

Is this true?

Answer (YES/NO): YES